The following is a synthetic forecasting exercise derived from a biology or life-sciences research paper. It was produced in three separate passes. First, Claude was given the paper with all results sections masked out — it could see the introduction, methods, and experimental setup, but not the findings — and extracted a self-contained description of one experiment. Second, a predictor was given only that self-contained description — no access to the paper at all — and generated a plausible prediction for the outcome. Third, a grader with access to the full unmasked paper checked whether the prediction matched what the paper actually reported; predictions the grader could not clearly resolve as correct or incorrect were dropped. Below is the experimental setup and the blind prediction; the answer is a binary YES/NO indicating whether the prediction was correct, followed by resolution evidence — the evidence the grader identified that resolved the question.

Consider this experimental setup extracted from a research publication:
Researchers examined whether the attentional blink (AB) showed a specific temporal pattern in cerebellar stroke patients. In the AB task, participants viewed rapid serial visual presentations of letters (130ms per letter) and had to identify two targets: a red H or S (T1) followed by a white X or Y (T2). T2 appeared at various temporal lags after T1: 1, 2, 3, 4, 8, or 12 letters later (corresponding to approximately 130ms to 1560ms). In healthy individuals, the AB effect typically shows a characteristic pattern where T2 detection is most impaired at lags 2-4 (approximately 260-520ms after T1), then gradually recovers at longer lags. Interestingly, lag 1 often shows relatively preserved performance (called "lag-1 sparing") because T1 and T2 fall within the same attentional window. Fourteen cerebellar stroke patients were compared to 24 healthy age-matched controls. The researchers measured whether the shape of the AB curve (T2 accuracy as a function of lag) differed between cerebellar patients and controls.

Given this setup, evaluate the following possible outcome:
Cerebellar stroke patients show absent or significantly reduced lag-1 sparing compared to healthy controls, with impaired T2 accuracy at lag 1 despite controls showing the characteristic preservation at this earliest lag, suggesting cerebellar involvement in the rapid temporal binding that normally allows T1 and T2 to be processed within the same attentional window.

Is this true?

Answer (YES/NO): YES